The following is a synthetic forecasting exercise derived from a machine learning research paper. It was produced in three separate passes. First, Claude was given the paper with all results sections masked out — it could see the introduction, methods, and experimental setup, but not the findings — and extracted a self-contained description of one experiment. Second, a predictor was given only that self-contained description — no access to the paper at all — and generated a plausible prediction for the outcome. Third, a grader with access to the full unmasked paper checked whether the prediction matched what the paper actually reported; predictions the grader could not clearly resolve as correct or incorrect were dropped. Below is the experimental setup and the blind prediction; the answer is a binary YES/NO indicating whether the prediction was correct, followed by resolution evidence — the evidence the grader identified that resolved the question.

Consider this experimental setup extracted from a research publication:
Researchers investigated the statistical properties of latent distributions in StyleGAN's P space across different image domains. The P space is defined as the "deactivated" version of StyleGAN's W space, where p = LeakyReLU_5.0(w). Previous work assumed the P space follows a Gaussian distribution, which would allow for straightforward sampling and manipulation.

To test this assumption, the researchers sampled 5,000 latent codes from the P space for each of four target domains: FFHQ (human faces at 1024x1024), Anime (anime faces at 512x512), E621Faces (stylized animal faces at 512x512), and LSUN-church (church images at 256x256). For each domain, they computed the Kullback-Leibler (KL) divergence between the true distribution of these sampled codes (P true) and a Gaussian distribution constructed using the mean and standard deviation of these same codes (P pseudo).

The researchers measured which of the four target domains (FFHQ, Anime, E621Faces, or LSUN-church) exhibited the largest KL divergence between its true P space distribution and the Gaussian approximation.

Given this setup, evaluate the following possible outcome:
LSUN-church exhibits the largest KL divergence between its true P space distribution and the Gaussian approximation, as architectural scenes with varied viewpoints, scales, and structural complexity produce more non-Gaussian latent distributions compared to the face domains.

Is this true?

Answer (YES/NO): YES